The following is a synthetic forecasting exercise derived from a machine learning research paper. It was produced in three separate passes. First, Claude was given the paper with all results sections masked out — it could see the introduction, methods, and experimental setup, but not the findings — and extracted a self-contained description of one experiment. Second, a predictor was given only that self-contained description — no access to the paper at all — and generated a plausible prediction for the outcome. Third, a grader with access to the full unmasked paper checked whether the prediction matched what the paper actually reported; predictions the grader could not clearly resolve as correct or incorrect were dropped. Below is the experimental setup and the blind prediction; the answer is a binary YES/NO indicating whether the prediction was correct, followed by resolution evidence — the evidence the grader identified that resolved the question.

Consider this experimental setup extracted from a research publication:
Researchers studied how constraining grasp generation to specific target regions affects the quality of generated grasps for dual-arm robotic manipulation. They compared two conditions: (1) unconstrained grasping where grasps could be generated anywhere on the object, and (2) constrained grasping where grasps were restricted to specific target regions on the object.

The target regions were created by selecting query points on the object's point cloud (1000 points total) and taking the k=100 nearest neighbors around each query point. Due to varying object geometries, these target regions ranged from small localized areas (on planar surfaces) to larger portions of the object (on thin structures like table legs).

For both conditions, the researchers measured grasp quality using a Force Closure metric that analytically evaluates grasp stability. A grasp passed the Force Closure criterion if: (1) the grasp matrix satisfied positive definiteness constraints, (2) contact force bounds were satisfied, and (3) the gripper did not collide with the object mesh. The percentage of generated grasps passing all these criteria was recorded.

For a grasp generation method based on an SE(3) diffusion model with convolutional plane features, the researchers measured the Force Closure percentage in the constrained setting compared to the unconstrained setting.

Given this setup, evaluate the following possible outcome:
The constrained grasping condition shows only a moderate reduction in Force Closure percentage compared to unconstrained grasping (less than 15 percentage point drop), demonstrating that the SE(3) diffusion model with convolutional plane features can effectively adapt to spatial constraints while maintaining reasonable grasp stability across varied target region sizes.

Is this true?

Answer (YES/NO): NO